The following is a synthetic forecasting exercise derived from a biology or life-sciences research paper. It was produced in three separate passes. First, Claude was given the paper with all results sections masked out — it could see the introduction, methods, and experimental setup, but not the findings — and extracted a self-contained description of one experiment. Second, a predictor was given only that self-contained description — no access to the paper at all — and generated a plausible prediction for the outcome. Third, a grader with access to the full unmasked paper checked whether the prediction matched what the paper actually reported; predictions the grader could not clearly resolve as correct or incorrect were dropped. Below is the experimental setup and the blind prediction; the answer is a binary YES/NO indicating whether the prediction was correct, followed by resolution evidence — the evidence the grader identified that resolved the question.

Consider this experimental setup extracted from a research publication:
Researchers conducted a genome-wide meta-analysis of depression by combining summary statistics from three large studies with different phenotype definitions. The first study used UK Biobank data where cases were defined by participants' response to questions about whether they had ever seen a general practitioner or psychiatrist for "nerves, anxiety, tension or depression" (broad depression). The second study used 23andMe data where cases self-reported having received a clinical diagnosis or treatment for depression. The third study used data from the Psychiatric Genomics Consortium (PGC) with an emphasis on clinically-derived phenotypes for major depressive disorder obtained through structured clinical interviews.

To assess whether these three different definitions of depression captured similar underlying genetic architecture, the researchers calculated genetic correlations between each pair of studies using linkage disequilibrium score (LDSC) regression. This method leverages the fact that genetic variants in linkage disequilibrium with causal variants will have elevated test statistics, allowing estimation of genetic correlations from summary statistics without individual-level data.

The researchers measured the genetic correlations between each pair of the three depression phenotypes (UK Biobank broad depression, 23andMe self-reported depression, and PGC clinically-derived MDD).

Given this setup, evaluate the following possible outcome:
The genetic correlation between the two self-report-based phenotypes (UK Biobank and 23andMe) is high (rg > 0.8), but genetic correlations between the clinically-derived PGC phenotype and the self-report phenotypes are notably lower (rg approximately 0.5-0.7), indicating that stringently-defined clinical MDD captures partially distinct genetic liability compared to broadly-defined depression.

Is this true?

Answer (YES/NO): NO